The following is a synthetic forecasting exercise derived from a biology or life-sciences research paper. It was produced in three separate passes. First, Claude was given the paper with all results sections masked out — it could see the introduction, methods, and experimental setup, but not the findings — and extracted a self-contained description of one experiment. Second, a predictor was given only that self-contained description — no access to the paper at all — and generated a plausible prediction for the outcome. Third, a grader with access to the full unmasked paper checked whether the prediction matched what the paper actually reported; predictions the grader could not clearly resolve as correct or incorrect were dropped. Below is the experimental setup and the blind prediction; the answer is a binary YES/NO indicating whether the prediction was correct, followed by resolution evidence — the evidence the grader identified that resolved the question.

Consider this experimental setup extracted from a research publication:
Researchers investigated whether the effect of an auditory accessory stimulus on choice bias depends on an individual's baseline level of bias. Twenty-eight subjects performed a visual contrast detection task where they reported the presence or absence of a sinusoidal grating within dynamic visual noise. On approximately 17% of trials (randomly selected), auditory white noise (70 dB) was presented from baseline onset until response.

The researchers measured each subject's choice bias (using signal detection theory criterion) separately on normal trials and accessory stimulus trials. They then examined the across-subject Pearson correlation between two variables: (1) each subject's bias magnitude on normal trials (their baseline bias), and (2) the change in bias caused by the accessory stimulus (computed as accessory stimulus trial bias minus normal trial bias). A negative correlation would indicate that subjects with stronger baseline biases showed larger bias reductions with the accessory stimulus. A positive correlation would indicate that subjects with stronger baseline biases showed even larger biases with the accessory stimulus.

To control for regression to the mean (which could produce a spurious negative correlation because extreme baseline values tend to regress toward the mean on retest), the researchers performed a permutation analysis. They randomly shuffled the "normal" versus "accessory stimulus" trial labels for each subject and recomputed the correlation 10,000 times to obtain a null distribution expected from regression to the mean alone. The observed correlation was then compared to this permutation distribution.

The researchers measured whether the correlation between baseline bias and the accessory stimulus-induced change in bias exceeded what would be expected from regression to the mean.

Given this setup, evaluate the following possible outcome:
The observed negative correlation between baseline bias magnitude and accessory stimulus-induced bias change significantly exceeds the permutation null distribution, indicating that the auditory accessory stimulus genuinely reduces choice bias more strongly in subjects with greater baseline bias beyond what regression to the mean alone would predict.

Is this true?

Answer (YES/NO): YES